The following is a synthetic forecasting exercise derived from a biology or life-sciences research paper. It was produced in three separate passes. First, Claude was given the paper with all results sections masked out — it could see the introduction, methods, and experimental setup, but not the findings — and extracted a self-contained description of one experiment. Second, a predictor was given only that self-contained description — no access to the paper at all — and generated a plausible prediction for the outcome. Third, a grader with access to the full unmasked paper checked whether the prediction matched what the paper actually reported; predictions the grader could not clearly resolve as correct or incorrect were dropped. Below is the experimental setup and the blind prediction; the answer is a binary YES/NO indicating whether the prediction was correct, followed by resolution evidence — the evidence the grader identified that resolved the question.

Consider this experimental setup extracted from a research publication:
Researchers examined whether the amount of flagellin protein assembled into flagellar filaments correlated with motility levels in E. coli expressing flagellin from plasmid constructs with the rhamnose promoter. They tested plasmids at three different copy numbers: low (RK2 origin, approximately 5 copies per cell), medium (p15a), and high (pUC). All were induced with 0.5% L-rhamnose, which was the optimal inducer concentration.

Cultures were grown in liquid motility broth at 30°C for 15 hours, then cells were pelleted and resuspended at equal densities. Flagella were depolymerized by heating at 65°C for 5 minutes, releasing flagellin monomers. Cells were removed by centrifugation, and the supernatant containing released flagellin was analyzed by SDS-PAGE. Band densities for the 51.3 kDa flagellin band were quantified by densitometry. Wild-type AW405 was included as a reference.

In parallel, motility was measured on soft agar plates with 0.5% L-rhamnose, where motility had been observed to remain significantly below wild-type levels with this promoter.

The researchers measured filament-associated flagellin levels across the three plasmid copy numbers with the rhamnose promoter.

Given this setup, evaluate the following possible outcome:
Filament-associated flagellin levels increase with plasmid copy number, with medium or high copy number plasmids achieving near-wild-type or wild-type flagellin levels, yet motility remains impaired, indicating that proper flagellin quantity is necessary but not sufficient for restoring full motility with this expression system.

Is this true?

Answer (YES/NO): NO